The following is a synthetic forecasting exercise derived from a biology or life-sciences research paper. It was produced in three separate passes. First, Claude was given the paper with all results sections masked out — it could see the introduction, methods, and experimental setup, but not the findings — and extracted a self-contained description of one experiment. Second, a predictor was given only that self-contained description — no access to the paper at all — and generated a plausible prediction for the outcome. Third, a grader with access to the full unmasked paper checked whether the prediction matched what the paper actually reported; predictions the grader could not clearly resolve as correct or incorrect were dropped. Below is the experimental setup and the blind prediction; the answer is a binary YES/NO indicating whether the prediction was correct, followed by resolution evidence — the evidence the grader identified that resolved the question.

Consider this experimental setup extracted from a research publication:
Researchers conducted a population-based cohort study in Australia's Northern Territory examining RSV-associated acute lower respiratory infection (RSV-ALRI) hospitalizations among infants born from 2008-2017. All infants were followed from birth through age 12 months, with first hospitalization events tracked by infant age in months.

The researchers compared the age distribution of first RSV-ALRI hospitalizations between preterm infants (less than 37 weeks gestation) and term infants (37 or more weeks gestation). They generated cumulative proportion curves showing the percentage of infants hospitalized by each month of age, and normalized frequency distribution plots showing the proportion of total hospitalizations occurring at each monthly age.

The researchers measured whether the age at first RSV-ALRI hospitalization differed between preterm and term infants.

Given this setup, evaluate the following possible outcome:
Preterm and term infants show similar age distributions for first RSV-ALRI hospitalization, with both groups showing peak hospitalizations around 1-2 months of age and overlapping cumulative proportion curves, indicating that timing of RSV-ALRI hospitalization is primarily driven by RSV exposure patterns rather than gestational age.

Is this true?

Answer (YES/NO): NO